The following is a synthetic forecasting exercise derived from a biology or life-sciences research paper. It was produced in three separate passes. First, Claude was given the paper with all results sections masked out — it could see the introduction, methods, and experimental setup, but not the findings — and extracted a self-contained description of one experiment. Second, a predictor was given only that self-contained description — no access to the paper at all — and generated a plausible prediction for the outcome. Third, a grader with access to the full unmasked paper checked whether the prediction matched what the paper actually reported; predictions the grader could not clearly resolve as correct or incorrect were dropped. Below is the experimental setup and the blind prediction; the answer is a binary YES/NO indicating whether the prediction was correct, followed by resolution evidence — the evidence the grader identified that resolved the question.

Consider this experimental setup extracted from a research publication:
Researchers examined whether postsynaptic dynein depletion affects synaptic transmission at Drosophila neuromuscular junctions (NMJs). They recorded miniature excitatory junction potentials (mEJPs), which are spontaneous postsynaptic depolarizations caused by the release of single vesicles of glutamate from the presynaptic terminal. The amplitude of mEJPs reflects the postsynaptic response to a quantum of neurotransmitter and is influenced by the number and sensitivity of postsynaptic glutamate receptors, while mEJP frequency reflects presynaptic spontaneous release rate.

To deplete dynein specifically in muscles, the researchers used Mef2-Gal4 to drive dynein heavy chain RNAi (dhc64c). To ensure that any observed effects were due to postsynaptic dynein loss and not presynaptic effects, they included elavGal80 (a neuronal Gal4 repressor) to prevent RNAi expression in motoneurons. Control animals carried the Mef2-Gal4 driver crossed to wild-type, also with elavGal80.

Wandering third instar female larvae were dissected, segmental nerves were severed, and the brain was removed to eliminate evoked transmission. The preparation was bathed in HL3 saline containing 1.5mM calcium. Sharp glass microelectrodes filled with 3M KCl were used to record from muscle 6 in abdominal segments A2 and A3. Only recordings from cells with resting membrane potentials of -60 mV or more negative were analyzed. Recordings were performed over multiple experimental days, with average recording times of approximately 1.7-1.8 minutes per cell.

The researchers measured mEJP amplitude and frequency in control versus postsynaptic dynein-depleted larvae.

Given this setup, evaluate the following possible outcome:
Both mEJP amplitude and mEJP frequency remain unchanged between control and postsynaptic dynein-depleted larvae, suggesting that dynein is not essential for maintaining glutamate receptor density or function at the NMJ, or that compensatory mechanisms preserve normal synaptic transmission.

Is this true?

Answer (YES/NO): NO